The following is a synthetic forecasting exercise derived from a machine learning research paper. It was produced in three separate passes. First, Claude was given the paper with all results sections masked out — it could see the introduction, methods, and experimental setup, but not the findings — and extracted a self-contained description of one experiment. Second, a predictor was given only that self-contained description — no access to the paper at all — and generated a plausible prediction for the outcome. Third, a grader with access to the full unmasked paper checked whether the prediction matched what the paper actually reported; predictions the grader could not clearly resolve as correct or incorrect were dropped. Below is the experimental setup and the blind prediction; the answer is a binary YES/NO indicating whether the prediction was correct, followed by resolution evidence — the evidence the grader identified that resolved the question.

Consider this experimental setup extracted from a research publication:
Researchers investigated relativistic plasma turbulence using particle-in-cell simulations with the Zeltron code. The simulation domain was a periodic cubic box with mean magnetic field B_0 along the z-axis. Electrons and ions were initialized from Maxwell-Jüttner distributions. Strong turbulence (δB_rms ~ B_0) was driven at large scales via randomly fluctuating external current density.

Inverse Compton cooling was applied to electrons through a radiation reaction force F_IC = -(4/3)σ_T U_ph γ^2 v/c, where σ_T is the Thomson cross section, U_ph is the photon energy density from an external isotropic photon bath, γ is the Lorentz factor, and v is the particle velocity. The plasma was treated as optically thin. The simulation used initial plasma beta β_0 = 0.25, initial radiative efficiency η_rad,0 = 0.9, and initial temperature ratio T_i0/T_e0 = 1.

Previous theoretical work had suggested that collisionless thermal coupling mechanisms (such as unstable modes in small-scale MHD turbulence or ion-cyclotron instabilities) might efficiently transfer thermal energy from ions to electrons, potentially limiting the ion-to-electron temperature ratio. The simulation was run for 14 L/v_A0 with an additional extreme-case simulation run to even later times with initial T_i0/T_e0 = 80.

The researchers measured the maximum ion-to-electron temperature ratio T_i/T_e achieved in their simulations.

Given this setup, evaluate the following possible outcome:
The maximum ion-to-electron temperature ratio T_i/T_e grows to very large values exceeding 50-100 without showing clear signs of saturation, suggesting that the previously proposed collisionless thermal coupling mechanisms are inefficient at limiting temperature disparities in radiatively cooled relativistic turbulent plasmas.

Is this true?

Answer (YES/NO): YES